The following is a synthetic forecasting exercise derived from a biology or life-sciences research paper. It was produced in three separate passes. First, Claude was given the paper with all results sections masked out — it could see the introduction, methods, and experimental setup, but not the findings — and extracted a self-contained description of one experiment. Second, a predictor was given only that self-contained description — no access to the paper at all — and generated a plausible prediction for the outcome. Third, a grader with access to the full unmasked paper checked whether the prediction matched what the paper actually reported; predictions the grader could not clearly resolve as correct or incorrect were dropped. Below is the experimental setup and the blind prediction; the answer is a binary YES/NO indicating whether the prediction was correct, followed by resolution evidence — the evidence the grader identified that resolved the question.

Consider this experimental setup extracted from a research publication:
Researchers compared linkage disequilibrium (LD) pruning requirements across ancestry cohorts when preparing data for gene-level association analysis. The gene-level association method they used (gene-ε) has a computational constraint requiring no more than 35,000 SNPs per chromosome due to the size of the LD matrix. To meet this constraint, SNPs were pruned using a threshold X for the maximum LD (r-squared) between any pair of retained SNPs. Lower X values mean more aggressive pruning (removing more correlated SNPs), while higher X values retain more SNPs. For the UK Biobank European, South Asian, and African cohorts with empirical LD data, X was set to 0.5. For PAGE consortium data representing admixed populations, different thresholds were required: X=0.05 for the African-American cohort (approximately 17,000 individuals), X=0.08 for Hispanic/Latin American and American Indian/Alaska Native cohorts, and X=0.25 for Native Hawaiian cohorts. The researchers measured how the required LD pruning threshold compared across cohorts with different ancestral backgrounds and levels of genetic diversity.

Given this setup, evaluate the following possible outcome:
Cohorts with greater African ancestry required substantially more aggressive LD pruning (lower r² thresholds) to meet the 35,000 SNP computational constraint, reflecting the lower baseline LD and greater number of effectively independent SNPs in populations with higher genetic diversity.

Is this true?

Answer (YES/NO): YES